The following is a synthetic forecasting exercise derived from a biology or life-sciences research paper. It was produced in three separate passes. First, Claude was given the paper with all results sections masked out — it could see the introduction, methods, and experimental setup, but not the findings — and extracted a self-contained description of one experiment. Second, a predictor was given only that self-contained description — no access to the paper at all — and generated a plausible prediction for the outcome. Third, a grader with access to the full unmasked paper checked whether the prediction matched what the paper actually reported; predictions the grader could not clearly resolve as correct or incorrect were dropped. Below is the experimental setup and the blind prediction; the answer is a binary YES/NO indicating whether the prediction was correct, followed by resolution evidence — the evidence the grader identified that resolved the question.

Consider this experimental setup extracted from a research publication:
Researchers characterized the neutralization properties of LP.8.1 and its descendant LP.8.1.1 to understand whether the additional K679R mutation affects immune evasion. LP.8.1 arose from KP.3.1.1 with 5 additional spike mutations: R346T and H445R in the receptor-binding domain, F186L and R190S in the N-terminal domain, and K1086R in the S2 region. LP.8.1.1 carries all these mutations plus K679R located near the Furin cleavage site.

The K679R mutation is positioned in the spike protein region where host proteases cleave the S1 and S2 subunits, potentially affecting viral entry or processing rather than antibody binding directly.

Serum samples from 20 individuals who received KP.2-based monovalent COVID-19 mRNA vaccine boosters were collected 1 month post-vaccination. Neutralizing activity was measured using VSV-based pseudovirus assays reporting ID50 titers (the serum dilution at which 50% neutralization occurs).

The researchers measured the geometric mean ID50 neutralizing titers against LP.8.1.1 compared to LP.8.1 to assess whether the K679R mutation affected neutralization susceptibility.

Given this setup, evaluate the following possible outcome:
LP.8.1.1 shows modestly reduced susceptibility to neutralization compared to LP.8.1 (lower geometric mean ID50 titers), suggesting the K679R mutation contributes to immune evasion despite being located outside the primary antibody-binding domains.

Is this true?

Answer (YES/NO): NO